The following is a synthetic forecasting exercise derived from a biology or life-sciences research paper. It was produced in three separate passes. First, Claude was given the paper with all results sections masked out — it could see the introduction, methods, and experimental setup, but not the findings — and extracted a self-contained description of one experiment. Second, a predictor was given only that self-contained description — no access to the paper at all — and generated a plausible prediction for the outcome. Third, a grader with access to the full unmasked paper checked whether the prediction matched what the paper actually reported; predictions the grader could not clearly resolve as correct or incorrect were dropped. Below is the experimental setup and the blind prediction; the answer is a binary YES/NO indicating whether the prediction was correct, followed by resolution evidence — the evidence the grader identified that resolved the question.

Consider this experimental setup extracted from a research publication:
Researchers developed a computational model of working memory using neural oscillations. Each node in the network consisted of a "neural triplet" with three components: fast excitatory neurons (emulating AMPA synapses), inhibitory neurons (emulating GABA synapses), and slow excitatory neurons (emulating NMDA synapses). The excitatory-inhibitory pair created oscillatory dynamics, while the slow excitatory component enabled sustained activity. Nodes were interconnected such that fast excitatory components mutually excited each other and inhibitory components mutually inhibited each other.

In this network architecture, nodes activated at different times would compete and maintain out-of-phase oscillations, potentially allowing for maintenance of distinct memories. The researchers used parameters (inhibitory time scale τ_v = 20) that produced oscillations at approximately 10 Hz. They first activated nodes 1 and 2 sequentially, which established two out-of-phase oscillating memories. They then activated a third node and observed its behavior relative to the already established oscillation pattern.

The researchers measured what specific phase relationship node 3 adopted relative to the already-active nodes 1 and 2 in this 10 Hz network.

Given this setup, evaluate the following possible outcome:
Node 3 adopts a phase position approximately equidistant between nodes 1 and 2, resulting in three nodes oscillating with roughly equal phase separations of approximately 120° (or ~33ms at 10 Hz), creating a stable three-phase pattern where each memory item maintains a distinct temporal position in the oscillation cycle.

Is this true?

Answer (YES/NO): NO